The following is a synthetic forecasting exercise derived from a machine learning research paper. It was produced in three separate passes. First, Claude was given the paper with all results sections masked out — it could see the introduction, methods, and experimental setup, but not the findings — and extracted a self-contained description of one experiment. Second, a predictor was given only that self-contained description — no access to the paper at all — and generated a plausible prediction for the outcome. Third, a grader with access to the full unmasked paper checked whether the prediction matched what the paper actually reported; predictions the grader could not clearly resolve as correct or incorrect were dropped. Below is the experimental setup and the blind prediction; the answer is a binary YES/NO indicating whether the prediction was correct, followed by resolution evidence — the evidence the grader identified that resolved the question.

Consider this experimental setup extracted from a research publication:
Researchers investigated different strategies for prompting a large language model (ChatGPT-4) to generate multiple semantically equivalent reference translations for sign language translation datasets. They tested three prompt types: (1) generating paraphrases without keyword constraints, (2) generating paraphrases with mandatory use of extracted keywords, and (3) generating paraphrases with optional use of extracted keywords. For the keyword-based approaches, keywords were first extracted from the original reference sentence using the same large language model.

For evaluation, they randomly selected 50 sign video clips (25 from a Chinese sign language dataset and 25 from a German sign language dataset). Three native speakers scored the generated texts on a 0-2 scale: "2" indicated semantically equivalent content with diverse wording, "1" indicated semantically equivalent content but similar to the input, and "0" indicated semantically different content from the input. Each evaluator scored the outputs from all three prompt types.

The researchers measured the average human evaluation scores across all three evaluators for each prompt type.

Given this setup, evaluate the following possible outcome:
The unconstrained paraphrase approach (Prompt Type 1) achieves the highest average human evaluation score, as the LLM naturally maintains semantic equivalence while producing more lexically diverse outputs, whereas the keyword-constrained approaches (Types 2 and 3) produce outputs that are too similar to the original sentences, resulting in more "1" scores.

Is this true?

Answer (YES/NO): NO